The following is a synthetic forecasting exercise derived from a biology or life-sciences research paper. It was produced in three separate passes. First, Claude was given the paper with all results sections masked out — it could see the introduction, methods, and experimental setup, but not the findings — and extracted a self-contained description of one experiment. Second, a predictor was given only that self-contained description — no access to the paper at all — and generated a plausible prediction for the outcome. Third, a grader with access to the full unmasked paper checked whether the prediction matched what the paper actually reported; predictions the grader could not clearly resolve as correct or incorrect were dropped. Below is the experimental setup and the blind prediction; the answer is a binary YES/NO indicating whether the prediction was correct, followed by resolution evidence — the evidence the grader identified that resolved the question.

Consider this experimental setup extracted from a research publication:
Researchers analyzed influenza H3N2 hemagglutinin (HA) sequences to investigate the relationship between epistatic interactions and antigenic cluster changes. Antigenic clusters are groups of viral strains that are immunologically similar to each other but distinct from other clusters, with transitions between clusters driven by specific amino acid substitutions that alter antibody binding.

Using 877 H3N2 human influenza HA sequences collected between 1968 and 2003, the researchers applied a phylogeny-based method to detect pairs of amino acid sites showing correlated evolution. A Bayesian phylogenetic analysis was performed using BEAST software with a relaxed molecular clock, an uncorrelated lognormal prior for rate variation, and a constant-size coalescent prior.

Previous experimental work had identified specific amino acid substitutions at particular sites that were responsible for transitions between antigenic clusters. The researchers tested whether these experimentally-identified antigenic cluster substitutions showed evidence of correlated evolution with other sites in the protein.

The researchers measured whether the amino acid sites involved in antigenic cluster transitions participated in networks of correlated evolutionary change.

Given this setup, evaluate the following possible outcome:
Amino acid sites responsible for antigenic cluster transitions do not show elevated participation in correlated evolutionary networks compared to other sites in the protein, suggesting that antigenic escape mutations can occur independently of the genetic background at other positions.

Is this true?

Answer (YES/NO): NO